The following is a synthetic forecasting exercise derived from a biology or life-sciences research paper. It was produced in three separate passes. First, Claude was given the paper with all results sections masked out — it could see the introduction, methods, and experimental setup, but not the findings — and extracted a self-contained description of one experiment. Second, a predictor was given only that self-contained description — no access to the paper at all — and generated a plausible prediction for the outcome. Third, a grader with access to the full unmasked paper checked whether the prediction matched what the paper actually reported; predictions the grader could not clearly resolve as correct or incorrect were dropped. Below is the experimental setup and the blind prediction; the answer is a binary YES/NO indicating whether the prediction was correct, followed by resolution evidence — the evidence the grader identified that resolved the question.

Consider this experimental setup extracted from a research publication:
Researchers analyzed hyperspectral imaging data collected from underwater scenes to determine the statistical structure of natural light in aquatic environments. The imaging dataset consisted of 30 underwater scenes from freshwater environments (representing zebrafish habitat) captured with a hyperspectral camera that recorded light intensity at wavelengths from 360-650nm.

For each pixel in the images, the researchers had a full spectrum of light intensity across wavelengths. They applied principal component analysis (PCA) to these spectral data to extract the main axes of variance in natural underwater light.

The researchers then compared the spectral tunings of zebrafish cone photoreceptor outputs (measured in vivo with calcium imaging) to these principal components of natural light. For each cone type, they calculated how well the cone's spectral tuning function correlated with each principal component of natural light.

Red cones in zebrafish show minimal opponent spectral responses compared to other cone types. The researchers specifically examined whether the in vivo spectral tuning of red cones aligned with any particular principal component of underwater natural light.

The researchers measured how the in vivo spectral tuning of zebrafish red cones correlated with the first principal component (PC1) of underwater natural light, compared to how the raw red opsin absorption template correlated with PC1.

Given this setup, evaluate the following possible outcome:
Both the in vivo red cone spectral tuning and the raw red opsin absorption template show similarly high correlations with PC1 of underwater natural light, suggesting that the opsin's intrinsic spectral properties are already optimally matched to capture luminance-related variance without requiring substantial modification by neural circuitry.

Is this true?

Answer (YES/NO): YES